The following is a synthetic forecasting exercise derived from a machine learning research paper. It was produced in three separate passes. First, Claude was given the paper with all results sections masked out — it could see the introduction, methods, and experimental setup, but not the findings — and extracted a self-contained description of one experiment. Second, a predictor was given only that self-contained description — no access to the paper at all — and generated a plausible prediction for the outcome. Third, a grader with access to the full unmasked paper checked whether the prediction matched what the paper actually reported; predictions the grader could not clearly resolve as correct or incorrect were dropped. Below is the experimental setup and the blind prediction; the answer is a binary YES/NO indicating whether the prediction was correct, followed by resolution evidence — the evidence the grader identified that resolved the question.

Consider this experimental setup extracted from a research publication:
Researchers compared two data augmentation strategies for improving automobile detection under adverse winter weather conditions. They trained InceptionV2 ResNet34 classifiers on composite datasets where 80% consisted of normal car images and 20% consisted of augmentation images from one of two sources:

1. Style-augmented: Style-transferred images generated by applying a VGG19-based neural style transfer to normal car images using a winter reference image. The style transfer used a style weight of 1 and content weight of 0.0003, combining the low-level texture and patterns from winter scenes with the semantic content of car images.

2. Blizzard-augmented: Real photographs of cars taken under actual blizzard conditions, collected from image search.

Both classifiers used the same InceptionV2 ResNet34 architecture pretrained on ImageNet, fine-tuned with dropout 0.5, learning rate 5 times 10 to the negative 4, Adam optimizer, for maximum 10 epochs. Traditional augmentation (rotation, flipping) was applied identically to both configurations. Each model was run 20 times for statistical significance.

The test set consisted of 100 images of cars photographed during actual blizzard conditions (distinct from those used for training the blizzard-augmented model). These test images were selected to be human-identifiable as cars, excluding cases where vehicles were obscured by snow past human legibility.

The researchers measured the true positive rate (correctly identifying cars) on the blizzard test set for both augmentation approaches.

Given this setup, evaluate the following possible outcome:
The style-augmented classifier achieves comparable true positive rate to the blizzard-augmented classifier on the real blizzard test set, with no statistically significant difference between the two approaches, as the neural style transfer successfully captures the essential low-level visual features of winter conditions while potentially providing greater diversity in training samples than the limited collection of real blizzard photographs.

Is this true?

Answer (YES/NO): NO